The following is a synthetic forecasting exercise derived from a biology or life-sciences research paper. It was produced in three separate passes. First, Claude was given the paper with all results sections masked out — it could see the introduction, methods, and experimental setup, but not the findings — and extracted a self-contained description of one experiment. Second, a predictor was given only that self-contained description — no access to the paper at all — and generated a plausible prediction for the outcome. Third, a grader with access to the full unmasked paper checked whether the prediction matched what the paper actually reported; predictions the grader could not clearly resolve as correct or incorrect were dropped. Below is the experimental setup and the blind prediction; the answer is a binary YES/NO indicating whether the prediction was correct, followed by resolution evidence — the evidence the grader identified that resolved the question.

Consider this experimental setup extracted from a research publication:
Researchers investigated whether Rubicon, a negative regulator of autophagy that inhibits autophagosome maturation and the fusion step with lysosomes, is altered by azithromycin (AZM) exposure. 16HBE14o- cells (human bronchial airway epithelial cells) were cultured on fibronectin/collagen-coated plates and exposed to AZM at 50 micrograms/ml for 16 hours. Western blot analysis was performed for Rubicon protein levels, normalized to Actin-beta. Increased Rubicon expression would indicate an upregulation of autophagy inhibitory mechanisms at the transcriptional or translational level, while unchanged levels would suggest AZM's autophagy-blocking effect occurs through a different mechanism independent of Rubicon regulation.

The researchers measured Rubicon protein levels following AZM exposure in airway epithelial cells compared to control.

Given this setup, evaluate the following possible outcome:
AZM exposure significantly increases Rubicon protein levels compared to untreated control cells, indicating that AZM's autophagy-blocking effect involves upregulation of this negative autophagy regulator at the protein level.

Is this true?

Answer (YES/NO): NO